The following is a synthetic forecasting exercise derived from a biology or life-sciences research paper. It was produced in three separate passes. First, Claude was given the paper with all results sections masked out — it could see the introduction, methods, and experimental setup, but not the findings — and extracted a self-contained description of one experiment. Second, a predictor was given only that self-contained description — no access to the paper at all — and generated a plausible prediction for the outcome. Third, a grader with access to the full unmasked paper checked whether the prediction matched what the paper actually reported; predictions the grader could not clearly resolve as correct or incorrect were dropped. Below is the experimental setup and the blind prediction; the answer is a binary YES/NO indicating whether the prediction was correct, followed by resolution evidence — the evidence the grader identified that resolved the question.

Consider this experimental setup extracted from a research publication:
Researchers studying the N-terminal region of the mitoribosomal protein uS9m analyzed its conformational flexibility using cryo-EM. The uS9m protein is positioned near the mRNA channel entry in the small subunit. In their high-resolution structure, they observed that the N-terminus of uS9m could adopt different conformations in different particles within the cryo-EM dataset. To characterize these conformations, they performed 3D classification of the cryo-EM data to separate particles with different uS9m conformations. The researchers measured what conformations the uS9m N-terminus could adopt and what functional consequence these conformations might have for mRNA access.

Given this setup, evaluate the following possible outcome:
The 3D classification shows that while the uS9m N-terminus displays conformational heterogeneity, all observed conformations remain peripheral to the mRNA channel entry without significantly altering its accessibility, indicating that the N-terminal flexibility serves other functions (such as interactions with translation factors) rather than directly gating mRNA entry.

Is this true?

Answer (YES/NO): NO